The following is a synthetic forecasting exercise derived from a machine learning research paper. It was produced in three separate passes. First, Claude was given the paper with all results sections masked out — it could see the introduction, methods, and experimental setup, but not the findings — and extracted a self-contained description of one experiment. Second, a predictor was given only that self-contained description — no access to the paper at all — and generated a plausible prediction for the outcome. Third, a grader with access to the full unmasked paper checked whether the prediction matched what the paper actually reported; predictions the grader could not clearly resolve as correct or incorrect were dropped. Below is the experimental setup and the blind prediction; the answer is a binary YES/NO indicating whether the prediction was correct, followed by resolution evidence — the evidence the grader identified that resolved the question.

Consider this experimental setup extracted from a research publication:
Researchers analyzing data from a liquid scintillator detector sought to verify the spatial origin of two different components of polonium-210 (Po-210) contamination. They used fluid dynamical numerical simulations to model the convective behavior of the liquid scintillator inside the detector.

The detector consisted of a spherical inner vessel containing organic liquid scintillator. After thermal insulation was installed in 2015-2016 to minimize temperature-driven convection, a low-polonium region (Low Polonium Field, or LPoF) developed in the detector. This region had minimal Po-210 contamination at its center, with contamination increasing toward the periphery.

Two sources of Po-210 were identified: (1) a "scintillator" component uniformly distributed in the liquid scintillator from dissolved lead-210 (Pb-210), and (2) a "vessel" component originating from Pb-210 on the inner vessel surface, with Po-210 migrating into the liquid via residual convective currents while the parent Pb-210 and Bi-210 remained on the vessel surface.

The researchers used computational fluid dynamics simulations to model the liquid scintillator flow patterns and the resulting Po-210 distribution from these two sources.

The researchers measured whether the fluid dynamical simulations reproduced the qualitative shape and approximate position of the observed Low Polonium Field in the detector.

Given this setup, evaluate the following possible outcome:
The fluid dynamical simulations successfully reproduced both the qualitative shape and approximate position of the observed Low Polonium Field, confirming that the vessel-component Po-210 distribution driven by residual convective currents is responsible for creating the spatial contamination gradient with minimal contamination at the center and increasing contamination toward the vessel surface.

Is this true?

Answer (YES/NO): YES